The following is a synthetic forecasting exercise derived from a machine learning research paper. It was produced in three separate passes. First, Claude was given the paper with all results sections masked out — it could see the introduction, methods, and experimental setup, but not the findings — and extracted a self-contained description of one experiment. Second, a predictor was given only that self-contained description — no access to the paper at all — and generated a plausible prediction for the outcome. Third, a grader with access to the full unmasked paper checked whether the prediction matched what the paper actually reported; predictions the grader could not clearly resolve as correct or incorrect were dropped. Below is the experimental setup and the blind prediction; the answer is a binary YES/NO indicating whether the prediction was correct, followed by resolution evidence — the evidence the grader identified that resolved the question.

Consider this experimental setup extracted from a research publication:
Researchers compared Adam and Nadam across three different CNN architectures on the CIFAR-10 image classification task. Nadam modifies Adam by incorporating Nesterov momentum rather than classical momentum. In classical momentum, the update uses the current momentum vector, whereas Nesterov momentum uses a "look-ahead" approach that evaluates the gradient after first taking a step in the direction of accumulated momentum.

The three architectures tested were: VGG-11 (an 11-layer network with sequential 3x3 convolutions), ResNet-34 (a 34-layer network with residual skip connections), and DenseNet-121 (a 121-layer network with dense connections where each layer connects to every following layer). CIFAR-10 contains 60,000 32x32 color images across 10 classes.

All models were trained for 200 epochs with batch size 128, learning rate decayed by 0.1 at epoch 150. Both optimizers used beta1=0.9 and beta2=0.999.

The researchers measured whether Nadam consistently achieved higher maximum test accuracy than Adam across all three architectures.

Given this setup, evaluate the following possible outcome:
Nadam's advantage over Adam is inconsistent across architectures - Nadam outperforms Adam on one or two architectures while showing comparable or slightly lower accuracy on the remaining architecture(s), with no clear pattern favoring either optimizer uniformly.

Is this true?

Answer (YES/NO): YES